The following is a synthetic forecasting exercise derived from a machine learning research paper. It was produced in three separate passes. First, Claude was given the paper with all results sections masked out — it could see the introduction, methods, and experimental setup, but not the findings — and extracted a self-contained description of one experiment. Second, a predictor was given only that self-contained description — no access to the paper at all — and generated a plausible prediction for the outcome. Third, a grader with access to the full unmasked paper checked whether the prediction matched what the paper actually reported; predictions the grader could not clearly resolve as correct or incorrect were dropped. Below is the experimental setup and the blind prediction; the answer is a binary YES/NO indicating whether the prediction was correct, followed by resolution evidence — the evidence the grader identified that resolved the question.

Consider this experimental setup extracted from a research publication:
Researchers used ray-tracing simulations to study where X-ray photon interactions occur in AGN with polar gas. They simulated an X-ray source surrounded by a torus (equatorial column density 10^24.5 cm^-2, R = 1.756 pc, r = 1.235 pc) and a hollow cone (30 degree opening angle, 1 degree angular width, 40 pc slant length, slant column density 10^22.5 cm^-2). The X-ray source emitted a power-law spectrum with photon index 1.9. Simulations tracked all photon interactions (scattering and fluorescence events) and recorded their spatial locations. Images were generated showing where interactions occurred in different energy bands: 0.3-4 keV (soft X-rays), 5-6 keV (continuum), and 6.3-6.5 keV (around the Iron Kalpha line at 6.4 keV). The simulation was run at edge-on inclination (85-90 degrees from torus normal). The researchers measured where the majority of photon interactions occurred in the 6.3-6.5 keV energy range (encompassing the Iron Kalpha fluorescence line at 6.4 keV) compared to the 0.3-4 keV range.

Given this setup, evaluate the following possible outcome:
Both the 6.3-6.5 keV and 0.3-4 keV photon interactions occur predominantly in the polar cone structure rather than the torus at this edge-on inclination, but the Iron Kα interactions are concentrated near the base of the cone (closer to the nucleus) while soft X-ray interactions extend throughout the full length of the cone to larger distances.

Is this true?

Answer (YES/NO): NO